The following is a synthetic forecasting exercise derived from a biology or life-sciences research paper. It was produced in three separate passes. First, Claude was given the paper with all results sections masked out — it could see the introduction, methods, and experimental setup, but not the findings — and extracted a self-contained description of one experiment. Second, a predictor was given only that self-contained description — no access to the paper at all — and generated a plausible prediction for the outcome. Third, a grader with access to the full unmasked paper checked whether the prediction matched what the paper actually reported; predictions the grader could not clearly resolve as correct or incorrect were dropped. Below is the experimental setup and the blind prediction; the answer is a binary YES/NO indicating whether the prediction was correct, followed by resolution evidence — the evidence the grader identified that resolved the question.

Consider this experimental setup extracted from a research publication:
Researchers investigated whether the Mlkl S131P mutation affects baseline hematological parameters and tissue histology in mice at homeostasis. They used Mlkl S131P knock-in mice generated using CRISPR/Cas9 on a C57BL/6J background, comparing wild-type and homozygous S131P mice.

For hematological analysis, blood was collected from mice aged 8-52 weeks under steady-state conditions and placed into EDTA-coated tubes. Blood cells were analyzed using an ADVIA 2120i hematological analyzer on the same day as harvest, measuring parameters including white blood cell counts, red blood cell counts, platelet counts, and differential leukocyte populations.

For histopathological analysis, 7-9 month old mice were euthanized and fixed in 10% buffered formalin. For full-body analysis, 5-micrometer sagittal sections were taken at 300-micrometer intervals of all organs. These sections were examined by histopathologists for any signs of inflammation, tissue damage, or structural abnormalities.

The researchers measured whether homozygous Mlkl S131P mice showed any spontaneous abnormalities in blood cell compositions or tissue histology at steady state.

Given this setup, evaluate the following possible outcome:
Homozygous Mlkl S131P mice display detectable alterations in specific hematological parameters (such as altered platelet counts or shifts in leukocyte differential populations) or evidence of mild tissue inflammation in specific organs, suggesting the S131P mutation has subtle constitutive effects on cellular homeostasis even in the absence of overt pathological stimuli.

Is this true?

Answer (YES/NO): YES